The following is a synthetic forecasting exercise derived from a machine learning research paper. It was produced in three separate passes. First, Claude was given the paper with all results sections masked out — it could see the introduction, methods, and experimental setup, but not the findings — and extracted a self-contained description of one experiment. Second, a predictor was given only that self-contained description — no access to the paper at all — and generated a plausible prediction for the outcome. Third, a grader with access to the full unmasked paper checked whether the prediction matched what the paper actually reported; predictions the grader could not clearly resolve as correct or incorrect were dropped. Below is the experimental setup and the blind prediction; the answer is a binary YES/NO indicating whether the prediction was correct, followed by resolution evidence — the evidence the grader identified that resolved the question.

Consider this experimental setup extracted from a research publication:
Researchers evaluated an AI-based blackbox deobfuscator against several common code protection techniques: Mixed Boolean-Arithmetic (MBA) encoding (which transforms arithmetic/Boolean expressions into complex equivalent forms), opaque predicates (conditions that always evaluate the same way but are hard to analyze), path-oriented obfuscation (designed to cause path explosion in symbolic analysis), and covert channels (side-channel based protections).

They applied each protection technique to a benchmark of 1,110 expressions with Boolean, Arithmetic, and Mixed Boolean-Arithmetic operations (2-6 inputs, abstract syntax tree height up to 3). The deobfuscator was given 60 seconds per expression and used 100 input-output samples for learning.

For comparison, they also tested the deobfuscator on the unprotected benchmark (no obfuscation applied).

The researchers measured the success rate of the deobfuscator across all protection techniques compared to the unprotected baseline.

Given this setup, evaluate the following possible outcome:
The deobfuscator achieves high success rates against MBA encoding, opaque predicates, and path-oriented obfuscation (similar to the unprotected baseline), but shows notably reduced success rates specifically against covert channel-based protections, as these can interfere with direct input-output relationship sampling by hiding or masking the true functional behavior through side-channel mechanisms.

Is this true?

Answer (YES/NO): NO